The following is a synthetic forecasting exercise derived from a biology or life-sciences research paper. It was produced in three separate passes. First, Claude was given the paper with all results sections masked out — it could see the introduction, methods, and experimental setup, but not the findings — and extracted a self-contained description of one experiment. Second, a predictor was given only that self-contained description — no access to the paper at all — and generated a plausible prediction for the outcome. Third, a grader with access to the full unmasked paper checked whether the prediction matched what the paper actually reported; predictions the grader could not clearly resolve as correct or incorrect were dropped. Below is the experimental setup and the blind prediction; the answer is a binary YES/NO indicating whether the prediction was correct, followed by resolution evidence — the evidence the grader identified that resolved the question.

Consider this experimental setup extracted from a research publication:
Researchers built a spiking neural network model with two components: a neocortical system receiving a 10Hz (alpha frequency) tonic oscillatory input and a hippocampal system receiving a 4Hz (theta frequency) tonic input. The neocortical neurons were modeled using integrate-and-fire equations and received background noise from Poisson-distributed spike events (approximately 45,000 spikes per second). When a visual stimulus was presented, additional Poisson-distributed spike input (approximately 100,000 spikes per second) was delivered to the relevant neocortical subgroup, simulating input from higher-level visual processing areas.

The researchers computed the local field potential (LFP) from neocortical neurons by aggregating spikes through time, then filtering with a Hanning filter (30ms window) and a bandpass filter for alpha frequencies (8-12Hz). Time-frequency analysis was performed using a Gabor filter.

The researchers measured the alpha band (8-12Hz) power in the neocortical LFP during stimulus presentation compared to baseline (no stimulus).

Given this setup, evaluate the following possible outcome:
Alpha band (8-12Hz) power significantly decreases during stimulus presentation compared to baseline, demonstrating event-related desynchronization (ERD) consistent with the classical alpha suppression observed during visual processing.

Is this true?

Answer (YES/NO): YES